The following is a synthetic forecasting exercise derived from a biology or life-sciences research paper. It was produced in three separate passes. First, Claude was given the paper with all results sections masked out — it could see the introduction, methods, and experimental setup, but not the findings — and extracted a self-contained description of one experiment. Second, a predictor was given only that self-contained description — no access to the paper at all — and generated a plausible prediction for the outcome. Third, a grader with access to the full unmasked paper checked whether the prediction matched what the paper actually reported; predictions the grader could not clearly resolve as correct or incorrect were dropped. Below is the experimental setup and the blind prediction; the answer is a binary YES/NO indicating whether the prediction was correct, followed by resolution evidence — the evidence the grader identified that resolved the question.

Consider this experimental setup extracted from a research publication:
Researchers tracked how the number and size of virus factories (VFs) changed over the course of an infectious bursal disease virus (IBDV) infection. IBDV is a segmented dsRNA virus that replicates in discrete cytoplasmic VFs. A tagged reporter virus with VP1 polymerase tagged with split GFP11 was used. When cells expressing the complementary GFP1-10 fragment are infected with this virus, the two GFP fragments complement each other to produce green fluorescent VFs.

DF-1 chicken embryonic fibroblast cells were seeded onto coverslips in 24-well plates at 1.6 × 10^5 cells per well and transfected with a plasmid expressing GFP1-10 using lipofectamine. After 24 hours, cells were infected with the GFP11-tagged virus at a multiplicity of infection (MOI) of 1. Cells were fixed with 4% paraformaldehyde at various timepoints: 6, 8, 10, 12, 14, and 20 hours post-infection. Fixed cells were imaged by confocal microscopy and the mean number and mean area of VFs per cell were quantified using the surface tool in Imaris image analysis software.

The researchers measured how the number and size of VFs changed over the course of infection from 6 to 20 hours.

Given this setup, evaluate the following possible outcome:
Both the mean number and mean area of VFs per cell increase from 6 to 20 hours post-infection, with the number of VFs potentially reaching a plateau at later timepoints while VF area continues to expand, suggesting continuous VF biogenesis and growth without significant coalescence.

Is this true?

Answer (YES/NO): NO